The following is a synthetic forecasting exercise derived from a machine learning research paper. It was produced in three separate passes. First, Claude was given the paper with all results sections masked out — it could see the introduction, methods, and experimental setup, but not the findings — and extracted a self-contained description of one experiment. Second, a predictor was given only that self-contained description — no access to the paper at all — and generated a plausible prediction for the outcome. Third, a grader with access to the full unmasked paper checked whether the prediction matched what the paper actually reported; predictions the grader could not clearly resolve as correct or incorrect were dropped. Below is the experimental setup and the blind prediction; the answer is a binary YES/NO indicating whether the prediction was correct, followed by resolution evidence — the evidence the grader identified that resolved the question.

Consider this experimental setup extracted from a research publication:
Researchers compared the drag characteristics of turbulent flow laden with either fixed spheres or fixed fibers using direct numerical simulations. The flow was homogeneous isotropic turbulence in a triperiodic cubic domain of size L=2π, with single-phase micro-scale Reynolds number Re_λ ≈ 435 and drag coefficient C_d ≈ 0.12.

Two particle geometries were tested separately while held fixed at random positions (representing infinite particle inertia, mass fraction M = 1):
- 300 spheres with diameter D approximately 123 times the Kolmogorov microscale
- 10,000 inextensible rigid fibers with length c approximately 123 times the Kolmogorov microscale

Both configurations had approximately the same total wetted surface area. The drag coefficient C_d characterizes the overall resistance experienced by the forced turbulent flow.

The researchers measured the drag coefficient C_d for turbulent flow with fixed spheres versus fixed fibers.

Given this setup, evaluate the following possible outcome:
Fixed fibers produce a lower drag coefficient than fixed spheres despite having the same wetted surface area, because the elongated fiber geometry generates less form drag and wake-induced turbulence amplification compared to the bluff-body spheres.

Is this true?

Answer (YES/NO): NO